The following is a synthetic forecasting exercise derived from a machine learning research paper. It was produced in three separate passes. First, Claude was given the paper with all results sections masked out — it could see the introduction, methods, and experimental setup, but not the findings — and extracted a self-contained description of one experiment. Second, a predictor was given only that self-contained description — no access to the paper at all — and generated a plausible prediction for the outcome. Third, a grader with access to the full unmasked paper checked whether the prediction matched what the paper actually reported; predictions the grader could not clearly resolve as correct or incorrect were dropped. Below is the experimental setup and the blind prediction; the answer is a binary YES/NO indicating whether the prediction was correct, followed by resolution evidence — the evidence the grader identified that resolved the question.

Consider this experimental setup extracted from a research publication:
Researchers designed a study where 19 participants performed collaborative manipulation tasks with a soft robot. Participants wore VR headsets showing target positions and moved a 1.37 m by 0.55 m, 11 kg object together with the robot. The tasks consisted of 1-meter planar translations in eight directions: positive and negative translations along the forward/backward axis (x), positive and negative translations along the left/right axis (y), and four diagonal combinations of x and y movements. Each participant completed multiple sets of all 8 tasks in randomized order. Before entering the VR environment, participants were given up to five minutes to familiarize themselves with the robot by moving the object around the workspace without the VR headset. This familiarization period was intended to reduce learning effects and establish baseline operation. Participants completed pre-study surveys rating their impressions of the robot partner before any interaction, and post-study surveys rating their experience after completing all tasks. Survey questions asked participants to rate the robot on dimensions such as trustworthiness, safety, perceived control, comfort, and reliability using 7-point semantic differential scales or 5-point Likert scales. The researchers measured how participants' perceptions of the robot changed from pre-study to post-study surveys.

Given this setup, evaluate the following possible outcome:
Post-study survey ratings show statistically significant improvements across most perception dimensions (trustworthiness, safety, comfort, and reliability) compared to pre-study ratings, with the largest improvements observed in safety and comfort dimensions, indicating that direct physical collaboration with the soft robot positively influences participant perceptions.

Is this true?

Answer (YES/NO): NO